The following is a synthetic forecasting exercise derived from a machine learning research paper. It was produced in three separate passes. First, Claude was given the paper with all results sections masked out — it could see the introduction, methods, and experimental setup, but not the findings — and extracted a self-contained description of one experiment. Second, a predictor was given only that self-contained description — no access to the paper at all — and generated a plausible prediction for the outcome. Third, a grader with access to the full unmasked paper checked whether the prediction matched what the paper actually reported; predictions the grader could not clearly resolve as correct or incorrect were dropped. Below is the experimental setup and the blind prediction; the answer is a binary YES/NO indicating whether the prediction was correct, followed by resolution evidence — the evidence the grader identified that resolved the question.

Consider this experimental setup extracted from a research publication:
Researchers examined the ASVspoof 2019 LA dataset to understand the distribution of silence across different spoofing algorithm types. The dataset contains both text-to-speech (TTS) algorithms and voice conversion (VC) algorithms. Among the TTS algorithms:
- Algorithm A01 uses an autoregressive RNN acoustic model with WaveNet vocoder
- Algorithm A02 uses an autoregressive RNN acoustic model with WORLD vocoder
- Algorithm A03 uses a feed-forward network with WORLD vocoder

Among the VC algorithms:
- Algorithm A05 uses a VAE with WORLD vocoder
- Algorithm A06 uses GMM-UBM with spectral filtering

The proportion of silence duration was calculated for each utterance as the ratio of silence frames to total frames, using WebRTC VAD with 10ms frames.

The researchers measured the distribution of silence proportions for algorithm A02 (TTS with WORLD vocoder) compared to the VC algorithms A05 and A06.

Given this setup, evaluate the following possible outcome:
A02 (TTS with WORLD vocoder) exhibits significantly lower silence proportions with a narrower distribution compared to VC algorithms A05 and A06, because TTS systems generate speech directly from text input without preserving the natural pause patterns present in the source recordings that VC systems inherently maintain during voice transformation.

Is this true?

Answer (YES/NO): NO